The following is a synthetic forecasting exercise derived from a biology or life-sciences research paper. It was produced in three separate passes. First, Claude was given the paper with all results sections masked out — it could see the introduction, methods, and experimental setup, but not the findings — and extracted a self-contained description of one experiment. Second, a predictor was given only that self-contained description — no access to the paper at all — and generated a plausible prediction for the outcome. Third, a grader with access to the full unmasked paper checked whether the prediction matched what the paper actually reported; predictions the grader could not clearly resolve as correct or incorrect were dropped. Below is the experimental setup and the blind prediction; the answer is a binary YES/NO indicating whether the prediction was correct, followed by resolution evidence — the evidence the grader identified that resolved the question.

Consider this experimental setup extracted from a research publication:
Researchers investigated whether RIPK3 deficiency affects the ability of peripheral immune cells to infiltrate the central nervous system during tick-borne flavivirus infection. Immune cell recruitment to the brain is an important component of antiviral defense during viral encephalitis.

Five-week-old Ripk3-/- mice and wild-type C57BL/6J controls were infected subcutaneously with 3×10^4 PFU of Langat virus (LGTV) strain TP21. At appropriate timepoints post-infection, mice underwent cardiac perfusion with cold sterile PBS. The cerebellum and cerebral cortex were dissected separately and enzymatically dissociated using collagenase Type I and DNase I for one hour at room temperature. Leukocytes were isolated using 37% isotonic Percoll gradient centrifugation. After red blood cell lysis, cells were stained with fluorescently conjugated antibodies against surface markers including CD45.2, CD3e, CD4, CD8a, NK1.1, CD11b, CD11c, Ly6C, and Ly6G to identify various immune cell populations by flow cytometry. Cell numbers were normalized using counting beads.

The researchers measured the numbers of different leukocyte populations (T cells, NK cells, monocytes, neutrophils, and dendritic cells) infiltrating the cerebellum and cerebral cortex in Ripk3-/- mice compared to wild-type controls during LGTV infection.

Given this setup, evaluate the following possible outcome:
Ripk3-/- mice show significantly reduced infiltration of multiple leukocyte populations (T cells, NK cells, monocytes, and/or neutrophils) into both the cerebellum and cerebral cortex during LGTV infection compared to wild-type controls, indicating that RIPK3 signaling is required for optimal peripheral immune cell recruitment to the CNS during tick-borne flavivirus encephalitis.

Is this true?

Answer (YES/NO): NO